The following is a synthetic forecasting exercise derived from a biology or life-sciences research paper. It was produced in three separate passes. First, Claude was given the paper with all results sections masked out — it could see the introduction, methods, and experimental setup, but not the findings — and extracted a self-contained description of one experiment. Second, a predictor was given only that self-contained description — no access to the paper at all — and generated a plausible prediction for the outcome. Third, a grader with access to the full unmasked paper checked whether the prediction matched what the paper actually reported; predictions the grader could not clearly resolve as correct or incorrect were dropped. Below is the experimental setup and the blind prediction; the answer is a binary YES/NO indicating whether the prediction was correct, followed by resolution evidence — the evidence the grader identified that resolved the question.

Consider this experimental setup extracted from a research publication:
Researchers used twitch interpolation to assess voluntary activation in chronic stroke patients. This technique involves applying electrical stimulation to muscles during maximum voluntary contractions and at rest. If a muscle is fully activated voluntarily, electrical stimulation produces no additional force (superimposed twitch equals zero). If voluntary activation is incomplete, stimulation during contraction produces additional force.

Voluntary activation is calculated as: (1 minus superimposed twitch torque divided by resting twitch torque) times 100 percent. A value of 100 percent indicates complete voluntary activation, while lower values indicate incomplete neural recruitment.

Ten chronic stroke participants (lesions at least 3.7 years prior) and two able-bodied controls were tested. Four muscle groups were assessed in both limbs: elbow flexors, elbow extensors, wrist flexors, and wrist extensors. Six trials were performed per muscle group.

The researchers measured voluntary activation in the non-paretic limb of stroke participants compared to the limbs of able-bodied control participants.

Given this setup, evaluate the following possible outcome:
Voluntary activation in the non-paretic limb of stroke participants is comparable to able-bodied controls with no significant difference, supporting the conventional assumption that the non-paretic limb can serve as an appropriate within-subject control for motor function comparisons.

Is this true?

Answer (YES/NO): YES